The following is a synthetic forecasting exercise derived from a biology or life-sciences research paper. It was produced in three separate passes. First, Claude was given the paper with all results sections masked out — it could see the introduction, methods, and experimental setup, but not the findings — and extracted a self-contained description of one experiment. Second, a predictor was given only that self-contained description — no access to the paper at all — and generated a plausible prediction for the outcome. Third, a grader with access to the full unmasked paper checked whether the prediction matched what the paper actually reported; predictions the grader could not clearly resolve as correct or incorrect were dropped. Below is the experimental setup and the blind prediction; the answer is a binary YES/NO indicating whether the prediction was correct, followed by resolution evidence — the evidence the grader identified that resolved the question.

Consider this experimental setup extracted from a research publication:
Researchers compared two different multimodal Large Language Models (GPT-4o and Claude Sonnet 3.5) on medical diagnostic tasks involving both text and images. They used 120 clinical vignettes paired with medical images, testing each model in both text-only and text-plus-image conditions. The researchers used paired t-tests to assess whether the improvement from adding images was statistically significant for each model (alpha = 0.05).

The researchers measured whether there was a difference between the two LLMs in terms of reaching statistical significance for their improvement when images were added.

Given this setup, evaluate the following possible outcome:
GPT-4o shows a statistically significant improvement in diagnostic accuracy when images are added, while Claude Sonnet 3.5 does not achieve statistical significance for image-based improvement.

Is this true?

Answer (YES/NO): YES